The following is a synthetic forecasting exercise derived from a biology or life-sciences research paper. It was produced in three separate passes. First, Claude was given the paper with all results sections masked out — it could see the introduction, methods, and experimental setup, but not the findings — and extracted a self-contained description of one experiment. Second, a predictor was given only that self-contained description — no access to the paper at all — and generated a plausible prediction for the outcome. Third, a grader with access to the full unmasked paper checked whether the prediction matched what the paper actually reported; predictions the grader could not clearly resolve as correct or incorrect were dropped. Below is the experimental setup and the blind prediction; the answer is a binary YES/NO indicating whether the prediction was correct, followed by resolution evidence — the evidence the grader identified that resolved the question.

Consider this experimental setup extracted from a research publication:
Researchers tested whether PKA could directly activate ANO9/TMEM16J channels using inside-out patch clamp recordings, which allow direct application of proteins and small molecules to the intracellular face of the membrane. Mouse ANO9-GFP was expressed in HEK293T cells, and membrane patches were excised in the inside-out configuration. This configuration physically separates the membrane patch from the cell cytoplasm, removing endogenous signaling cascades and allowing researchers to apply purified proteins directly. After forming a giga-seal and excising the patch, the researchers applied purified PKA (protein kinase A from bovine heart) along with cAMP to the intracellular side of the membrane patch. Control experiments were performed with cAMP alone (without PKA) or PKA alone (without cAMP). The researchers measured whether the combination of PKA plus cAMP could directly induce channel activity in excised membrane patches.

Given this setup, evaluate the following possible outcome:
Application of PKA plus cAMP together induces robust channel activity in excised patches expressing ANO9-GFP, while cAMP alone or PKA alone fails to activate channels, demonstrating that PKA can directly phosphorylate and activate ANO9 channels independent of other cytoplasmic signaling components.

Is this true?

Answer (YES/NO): NO